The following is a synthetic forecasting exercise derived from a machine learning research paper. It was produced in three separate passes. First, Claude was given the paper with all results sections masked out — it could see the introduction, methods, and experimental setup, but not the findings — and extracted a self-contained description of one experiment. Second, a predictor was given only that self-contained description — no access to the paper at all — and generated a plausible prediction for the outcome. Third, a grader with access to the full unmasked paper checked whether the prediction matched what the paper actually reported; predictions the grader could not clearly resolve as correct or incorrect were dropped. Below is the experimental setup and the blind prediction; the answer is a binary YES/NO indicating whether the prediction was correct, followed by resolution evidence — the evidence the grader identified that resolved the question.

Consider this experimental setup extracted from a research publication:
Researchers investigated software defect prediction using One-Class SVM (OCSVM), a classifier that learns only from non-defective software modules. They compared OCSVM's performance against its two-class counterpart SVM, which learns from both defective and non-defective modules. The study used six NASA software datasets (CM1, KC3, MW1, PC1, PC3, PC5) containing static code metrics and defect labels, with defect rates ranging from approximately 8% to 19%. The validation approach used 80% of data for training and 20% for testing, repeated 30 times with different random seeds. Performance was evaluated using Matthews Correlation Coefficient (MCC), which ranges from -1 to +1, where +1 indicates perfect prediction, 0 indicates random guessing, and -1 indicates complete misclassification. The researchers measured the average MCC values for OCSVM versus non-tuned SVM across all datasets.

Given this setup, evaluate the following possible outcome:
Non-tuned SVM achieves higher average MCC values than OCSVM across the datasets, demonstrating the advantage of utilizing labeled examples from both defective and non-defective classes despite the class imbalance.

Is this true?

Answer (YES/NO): NO